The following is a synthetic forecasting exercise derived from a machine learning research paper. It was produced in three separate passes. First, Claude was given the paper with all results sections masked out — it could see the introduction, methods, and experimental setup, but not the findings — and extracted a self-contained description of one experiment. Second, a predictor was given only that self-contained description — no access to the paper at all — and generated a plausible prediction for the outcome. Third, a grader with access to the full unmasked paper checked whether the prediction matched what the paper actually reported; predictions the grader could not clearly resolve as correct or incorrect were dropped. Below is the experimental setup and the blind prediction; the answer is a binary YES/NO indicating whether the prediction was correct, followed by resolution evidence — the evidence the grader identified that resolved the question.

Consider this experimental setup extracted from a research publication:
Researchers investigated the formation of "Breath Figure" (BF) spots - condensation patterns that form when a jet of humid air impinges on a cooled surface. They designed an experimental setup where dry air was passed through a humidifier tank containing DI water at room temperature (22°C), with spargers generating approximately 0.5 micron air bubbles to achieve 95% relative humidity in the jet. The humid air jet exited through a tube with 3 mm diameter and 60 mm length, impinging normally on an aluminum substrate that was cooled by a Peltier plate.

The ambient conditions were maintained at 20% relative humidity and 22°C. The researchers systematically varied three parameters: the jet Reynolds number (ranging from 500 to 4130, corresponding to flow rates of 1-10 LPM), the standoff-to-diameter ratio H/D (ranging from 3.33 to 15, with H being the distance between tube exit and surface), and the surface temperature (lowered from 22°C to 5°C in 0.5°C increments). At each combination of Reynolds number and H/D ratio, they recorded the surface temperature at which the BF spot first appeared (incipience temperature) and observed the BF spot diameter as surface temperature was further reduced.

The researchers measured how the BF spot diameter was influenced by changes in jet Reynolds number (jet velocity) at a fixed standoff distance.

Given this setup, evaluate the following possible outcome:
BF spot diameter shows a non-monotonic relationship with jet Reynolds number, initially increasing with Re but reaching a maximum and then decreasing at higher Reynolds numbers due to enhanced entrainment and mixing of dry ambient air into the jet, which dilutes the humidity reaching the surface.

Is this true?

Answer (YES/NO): NO